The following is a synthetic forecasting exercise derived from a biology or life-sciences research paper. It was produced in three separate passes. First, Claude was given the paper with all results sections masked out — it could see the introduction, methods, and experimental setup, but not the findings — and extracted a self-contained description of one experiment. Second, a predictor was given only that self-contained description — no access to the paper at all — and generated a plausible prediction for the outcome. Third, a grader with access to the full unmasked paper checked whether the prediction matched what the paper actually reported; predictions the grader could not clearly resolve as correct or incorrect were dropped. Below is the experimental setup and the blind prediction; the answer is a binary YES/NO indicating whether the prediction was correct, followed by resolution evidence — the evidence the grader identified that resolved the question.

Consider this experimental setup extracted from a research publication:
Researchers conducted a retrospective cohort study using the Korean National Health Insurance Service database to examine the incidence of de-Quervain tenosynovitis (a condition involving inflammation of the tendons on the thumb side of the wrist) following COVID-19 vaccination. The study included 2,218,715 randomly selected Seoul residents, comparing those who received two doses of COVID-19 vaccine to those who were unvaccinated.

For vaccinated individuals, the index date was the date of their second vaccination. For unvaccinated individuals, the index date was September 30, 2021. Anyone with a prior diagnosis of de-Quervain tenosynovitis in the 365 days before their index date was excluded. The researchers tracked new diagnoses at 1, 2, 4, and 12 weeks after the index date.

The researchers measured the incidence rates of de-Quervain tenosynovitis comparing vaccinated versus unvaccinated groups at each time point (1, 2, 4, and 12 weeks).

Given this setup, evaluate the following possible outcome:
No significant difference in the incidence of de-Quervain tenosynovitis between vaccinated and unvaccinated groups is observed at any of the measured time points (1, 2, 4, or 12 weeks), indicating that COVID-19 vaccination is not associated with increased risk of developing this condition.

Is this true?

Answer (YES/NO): NO